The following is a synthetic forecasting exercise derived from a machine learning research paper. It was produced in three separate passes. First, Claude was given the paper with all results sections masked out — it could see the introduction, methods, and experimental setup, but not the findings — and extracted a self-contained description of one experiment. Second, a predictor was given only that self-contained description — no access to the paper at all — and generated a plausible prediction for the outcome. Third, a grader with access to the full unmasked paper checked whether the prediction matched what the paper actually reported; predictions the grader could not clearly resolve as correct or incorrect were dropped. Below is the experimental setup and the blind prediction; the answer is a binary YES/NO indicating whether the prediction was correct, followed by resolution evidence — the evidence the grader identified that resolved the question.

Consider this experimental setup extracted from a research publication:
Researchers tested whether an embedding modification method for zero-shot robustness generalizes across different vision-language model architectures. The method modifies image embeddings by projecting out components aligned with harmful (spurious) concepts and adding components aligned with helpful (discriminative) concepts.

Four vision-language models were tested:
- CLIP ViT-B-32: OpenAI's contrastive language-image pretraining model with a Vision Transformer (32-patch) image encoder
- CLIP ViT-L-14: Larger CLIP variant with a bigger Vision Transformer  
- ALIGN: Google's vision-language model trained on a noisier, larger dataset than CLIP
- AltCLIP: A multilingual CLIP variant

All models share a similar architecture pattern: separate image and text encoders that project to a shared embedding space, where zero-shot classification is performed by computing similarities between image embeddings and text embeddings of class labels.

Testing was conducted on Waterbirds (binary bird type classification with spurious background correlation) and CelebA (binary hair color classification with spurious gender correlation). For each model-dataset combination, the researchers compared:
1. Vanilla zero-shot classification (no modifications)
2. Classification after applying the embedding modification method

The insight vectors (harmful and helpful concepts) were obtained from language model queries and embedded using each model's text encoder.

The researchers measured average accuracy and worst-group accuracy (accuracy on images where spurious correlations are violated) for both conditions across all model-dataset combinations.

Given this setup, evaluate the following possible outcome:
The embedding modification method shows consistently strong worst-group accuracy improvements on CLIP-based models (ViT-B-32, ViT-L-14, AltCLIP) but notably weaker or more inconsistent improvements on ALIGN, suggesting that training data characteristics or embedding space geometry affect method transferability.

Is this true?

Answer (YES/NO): YES